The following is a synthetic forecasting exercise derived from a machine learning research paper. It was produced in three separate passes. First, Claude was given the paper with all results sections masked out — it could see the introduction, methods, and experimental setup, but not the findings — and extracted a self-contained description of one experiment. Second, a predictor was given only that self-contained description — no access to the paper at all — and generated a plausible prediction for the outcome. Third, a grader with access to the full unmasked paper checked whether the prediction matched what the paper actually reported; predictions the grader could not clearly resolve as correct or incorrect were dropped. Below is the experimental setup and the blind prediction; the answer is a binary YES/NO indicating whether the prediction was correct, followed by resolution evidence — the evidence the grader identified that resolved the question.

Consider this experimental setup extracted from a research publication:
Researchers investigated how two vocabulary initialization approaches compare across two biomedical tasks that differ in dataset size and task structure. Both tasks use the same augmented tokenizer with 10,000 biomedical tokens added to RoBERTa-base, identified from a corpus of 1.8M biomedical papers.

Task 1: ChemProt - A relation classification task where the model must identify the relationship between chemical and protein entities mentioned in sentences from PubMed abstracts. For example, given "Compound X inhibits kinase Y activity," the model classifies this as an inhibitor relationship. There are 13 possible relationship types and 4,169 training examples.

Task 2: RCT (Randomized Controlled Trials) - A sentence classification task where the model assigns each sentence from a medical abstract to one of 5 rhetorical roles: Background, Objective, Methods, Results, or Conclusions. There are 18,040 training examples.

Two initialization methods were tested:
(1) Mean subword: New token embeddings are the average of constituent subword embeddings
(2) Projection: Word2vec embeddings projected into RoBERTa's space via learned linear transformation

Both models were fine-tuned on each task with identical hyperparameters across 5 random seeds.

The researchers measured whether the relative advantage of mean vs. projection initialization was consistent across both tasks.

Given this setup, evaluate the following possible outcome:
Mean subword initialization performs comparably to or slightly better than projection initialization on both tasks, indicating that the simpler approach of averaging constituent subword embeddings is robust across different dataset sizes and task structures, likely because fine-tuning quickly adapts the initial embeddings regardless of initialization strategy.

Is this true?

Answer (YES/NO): NO